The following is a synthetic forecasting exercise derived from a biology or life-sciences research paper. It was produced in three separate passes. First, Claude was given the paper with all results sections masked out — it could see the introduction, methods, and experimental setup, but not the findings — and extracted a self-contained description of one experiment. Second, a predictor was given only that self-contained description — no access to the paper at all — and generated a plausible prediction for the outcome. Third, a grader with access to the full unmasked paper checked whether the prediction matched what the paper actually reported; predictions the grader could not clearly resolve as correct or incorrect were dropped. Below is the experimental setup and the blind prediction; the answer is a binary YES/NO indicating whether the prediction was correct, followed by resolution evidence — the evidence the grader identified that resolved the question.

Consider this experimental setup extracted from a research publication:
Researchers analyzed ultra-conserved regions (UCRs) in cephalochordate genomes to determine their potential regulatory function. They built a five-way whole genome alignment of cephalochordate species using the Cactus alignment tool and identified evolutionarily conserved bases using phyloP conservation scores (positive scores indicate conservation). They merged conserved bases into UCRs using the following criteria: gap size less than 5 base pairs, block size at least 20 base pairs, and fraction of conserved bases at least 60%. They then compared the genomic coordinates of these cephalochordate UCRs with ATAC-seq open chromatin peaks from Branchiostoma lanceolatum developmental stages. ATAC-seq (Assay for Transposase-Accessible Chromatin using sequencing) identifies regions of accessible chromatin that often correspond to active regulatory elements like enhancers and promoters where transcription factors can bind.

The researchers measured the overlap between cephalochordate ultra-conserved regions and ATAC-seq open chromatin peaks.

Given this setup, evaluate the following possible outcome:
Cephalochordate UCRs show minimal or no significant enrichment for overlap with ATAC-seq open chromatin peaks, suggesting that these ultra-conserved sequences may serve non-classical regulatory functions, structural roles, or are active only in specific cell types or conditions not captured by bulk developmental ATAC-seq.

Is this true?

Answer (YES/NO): NO